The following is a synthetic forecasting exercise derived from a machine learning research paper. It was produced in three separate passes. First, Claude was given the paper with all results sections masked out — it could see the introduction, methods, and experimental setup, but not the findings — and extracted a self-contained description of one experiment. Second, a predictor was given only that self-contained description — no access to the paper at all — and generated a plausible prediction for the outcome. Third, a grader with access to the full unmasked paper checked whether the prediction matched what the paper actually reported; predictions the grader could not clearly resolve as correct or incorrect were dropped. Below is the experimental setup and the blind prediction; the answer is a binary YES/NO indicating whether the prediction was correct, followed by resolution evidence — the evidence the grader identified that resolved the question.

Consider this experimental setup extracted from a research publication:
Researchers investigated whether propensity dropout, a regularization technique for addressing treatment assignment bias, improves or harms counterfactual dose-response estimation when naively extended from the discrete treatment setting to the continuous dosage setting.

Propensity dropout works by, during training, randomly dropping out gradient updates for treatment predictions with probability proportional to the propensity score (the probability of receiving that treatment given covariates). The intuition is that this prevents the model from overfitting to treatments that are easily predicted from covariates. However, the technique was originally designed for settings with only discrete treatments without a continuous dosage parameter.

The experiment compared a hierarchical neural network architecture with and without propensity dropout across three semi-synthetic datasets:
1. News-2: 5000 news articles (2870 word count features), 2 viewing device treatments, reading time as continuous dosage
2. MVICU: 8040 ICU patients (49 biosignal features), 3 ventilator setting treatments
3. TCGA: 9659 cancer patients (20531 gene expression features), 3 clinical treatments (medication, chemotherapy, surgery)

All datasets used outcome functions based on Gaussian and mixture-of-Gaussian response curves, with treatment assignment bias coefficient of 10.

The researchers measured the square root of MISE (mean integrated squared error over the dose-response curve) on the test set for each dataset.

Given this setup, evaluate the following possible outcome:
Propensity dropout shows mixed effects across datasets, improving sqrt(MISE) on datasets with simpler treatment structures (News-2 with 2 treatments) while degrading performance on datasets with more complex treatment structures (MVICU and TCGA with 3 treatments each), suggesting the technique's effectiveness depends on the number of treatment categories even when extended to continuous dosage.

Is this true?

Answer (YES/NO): NO